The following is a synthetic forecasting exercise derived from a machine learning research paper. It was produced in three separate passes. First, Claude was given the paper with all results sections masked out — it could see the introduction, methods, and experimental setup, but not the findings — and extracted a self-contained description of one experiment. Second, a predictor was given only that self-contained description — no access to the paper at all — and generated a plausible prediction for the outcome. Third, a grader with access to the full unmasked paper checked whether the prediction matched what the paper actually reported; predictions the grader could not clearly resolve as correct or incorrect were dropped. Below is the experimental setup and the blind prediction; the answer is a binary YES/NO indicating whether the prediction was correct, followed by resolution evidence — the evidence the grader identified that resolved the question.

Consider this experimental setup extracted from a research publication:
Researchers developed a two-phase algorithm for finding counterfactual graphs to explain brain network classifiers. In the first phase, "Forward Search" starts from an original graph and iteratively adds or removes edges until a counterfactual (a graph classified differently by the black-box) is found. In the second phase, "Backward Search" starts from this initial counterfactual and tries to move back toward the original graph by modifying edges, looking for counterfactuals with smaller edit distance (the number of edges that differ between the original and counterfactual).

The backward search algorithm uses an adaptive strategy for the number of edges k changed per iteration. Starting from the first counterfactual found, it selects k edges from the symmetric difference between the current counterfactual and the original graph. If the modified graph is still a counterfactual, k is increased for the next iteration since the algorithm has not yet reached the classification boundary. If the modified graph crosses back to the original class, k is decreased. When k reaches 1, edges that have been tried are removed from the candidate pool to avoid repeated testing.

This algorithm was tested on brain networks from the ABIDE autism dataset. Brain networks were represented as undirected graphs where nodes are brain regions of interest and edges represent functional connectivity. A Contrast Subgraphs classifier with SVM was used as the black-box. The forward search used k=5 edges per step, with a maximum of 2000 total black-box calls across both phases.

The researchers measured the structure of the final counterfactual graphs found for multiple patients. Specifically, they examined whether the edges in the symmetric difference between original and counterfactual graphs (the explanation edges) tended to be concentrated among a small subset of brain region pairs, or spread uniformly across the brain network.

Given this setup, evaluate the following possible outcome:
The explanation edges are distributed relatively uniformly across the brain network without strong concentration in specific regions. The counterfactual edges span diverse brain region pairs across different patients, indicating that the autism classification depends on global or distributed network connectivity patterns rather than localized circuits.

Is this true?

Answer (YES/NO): NO